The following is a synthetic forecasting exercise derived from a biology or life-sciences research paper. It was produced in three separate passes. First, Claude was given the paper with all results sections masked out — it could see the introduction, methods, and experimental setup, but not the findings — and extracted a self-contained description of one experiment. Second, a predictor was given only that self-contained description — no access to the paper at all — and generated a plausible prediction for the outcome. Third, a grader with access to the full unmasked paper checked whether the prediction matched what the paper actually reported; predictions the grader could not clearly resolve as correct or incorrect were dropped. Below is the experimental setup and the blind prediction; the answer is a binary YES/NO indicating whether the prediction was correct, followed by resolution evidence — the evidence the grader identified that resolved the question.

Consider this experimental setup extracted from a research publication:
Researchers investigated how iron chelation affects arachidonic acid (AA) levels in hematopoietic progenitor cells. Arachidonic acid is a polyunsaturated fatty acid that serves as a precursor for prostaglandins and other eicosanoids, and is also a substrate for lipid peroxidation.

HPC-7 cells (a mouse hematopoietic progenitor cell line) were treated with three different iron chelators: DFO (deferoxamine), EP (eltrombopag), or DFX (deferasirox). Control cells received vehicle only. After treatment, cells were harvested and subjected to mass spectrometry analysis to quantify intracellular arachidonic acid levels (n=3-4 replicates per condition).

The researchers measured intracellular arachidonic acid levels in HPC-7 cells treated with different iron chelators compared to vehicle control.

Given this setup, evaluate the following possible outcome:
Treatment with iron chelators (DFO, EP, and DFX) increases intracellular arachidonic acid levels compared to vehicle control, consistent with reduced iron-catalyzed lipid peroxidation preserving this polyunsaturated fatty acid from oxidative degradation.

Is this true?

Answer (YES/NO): NO